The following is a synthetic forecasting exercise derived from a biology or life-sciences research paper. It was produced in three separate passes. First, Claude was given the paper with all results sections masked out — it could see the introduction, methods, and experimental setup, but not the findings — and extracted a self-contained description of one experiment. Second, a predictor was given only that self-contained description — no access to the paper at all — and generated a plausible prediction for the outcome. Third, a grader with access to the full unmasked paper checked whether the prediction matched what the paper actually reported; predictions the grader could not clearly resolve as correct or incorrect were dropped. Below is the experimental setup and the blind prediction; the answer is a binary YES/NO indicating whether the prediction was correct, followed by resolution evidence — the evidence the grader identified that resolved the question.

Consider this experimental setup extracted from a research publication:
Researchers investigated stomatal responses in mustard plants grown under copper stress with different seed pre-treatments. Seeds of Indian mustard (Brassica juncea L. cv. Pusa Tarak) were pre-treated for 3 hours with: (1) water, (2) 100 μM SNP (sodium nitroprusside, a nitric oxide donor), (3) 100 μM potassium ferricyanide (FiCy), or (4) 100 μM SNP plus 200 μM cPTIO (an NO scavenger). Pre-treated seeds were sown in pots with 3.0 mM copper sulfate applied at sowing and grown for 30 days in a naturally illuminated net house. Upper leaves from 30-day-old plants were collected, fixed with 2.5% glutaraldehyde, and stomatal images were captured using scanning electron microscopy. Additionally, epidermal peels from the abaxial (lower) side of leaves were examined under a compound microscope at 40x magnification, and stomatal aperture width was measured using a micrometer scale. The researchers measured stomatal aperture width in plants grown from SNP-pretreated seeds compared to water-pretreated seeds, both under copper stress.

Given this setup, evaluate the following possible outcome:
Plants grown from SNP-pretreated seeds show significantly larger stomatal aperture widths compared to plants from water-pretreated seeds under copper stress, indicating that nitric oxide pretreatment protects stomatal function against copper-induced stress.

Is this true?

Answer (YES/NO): YES